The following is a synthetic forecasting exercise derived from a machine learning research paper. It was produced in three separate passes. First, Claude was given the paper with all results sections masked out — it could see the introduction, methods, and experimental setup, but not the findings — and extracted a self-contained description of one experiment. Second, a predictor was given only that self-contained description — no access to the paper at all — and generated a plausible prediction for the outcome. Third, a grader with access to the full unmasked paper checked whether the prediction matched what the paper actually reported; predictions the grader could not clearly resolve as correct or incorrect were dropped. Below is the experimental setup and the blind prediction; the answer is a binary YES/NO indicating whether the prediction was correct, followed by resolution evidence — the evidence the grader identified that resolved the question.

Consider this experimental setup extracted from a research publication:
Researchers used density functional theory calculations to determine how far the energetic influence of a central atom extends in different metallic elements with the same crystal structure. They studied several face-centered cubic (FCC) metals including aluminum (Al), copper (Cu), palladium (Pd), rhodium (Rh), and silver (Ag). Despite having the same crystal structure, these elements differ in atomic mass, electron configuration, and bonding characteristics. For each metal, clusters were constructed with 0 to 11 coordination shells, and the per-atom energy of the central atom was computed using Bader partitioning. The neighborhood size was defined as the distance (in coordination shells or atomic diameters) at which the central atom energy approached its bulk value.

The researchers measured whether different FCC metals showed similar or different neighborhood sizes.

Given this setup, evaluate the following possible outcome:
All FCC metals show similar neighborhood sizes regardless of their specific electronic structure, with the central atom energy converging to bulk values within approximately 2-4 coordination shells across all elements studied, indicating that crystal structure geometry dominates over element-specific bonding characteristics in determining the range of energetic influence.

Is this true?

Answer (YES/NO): NO